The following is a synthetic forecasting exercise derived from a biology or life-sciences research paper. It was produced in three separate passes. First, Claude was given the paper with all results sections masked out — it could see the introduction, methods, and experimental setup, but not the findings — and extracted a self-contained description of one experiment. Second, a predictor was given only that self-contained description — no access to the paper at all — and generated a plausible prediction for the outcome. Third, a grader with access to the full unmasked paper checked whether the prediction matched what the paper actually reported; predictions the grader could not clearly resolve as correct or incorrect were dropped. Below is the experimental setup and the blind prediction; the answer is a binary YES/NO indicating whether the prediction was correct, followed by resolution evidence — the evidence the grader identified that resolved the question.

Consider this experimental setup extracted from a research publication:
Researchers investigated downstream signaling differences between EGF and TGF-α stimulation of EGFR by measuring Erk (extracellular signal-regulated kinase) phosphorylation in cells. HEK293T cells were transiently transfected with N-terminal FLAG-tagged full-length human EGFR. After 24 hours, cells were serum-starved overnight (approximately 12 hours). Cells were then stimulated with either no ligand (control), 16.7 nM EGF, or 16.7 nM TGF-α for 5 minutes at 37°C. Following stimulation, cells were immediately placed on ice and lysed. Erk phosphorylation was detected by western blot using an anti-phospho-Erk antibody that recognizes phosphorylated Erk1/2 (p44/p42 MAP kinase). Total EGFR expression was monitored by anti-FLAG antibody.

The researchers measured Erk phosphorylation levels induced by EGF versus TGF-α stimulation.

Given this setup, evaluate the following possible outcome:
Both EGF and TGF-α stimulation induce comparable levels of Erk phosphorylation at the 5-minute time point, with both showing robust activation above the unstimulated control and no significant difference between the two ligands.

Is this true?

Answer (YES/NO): NO